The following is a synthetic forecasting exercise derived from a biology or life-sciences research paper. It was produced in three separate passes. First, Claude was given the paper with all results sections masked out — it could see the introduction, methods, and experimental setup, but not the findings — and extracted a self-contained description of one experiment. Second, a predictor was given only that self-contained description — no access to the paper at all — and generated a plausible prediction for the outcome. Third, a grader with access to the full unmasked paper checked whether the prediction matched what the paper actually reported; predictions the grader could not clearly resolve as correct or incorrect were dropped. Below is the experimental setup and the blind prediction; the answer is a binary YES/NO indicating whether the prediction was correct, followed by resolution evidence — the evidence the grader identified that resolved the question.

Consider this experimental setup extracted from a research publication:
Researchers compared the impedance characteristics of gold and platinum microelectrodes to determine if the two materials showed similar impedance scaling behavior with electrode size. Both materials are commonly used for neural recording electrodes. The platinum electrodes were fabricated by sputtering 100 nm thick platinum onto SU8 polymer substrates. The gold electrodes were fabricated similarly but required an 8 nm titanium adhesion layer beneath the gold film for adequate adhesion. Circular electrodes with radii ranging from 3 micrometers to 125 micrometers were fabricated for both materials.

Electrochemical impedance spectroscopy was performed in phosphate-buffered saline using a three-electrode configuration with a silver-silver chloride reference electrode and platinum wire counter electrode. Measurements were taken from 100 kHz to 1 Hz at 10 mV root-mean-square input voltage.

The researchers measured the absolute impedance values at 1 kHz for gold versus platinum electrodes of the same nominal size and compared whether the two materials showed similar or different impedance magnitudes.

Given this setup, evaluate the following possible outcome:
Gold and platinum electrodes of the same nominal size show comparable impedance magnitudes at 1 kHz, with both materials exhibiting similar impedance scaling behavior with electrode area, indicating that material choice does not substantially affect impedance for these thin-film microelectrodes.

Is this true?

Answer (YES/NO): NO